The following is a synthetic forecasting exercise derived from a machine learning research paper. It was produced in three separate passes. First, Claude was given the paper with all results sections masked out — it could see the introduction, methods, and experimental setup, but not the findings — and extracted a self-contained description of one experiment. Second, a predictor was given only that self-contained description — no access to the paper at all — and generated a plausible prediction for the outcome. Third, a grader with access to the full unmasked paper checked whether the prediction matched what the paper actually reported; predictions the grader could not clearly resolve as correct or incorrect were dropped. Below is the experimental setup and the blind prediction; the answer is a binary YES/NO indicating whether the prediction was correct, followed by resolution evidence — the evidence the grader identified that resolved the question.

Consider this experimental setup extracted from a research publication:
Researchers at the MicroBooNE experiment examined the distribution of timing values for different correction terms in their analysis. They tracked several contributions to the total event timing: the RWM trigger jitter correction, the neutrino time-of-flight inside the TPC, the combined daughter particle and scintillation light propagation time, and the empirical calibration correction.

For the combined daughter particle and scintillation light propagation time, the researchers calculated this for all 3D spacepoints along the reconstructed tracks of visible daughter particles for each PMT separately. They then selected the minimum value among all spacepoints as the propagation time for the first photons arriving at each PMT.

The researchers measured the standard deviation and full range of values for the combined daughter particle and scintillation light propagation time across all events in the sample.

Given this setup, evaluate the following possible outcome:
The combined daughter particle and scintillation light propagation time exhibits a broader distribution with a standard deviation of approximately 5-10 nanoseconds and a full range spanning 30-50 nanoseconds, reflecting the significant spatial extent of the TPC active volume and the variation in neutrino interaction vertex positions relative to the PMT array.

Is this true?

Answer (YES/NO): NO